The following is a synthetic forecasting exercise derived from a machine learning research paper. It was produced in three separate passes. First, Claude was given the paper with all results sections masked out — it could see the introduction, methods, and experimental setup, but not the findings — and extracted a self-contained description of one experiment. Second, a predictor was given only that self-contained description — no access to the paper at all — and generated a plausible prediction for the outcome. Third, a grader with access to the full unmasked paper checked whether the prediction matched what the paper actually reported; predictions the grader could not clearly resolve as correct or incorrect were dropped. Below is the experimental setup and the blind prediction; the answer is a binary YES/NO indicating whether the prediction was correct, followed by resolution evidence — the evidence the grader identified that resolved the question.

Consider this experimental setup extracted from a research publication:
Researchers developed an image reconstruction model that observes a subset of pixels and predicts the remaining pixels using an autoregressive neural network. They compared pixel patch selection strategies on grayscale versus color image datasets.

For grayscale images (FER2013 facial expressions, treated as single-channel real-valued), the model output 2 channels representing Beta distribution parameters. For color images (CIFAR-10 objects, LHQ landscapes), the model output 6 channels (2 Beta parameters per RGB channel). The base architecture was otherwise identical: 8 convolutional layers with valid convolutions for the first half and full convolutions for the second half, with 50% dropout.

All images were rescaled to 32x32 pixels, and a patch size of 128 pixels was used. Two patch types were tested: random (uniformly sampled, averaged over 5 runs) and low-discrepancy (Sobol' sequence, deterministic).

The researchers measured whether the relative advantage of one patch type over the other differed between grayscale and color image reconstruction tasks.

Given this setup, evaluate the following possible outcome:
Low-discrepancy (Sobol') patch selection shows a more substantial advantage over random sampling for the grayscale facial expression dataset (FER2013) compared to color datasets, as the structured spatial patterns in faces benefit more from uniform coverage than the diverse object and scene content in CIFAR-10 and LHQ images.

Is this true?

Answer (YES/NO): NO